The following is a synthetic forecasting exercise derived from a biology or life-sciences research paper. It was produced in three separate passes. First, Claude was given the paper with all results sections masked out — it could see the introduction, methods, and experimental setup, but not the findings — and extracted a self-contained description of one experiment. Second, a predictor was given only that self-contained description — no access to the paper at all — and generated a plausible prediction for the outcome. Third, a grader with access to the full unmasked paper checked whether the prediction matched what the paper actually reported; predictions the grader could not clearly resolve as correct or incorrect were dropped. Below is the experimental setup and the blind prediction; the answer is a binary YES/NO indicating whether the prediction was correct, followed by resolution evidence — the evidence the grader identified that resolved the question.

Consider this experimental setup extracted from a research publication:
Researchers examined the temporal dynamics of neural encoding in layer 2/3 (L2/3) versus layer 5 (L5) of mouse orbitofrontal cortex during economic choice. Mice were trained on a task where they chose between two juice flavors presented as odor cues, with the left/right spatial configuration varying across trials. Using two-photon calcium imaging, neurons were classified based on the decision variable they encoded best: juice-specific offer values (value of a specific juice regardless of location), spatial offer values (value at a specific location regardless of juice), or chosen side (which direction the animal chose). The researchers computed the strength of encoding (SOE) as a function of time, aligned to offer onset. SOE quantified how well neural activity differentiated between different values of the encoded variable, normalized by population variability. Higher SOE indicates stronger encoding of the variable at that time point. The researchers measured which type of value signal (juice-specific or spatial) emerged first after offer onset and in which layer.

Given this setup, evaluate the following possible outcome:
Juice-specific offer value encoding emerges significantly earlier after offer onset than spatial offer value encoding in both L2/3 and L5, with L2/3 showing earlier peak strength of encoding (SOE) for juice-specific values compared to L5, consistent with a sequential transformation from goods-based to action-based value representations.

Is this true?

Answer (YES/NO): NO